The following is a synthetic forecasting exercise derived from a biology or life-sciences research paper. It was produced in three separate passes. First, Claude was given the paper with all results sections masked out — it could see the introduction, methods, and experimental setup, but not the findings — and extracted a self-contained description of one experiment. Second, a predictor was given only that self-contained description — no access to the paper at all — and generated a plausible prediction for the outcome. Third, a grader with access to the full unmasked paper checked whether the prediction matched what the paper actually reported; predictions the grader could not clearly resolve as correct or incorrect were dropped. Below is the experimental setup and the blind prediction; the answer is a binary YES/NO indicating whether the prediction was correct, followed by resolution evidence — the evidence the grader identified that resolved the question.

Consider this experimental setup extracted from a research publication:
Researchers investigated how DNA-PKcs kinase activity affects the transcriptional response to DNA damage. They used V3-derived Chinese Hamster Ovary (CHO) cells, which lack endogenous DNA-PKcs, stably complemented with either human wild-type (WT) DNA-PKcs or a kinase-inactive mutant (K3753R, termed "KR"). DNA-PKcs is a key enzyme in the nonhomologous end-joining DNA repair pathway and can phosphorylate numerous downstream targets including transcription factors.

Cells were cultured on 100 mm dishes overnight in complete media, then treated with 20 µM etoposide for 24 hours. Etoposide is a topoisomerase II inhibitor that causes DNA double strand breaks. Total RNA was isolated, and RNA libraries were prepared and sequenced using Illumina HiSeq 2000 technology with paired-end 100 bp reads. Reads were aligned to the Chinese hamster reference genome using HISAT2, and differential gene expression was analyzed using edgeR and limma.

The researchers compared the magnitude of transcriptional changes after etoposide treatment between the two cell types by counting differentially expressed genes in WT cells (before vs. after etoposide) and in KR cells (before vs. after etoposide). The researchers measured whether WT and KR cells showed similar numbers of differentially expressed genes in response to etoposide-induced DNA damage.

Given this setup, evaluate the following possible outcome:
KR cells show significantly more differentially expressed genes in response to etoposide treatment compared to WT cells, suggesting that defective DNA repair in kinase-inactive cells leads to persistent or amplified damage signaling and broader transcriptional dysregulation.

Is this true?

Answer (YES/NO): YES